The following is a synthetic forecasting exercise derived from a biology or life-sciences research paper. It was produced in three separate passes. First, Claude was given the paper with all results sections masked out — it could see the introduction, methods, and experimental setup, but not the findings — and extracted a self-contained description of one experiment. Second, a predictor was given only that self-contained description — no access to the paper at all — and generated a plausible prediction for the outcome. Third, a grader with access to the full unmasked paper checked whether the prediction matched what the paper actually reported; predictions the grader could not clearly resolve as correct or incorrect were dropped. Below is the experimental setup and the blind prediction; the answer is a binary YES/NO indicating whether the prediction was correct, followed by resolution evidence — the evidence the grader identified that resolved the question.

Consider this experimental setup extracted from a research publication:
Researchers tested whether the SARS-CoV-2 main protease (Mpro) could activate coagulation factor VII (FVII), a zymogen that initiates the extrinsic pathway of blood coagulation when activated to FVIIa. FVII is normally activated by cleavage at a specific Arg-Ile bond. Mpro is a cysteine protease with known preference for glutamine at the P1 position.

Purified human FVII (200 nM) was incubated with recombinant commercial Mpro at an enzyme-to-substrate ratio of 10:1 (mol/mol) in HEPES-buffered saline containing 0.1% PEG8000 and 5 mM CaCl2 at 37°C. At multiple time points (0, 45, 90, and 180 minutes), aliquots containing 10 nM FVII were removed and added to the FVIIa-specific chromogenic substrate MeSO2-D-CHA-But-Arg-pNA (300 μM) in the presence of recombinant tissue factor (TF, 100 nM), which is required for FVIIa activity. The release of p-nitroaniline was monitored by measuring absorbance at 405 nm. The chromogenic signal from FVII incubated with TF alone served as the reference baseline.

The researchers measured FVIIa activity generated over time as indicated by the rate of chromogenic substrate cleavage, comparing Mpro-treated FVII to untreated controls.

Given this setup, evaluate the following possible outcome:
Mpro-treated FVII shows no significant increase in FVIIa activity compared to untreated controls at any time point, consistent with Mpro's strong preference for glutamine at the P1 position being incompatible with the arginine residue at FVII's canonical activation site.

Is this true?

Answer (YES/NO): NO